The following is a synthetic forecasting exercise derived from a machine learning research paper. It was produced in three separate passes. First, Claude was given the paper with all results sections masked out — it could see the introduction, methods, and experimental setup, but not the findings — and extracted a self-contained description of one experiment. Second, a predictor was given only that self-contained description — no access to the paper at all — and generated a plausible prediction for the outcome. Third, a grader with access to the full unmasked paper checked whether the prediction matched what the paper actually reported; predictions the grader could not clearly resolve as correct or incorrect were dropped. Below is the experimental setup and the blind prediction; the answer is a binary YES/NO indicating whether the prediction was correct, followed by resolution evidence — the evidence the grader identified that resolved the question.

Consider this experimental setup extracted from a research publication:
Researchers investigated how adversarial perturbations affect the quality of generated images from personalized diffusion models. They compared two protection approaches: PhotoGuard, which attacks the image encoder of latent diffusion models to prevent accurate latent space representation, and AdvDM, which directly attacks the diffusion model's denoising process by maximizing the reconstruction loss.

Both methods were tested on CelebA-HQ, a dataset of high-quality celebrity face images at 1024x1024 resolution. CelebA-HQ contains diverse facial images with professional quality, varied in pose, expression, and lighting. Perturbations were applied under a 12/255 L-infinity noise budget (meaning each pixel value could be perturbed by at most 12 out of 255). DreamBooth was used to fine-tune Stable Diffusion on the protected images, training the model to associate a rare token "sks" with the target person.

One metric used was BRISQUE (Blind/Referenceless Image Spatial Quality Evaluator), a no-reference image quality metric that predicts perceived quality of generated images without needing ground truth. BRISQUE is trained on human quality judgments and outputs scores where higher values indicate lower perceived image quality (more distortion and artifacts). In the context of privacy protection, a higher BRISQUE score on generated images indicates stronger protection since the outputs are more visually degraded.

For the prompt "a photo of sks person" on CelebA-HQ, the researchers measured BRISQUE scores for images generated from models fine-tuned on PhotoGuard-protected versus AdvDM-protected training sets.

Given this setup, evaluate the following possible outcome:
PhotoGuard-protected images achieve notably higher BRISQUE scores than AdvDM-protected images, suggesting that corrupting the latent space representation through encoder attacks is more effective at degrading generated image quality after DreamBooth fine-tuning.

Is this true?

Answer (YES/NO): NO